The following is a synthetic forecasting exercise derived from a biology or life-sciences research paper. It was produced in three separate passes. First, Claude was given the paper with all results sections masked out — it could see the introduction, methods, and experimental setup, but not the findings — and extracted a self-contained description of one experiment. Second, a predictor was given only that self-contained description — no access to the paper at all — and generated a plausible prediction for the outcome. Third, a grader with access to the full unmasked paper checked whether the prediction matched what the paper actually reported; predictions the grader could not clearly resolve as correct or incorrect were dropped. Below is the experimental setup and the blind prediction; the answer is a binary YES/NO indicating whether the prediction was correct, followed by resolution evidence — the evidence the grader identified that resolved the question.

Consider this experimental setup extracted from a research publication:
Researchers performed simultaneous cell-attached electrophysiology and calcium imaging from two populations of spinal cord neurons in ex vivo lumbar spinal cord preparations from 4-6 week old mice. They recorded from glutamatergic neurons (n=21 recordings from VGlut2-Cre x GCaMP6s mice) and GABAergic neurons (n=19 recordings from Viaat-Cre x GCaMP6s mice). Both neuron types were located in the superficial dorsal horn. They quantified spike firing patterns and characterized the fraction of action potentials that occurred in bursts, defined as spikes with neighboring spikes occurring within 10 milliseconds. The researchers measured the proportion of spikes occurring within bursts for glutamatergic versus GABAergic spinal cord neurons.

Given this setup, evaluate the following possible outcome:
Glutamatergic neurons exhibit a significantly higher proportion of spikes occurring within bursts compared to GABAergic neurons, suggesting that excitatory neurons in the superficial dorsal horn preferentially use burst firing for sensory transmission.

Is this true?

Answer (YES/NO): NO